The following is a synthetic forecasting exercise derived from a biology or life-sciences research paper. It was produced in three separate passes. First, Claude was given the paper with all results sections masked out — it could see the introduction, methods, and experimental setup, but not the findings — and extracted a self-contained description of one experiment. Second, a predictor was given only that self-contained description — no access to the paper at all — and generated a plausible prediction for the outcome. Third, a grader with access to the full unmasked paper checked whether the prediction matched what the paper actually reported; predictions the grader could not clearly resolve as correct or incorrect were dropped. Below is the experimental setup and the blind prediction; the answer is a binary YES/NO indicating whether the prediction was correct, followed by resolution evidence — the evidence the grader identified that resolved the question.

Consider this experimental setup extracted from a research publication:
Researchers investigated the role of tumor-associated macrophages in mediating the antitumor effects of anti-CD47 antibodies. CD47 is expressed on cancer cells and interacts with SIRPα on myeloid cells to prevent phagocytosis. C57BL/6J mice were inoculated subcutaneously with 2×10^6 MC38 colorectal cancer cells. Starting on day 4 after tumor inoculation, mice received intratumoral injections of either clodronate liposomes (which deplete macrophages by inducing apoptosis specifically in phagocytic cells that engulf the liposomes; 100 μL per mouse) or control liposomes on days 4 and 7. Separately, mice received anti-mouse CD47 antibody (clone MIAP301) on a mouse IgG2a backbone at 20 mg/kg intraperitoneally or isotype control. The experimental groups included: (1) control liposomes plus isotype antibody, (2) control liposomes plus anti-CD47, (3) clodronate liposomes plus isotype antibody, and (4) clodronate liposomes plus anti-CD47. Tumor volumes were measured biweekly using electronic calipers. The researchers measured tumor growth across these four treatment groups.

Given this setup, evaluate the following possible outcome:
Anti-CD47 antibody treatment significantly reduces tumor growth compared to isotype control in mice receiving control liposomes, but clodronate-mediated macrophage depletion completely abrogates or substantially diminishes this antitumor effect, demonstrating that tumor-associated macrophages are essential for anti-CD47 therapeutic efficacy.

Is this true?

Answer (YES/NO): YES